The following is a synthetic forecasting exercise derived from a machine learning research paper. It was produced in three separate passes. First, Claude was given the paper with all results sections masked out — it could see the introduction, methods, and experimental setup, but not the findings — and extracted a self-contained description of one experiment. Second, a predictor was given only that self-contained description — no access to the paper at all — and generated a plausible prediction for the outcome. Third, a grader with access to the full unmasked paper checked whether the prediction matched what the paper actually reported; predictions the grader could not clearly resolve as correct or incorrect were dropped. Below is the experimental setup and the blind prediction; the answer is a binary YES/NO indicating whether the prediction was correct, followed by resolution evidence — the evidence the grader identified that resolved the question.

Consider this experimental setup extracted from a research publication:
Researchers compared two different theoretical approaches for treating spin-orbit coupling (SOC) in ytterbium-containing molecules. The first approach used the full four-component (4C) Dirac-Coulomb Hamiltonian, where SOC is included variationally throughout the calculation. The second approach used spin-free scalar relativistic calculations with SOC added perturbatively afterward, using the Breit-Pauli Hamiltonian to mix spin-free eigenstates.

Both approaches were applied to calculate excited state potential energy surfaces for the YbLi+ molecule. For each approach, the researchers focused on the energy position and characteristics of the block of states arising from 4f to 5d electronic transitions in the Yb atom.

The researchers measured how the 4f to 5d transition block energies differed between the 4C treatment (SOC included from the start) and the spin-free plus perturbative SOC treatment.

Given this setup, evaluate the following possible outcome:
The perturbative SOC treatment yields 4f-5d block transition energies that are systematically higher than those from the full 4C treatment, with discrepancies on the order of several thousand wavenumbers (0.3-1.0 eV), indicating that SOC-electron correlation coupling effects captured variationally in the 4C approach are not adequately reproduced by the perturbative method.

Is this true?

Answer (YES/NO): YES